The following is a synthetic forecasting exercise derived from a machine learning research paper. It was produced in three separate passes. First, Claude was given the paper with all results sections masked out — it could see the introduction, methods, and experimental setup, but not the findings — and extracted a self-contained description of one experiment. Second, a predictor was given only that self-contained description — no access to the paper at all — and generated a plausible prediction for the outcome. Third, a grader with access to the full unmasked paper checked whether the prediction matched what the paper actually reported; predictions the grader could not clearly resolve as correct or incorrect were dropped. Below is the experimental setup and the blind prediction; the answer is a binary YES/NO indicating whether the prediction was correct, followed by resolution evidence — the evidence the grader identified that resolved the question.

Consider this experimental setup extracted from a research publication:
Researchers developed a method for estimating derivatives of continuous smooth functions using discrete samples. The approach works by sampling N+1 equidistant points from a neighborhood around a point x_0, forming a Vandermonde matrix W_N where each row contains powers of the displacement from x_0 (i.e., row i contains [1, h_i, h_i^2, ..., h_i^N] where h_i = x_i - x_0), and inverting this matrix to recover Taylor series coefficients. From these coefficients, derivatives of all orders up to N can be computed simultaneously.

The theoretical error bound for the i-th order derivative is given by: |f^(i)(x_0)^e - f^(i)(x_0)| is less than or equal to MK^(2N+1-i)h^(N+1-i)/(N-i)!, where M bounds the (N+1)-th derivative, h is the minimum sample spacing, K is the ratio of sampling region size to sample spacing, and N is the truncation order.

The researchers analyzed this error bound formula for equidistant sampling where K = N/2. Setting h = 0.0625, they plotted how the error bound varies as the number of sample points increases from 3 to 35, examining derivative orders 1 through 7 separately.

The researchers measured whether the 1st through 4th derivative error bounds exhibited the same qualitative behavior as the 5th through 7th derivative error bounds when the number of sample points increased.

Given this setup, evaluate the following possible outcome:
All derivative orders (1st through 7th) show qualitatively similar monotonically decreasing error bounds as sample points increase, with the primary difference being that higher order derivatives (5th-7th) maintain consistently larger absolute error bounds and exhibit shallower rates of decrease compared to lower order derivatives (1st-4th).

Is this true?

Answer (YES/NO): NO